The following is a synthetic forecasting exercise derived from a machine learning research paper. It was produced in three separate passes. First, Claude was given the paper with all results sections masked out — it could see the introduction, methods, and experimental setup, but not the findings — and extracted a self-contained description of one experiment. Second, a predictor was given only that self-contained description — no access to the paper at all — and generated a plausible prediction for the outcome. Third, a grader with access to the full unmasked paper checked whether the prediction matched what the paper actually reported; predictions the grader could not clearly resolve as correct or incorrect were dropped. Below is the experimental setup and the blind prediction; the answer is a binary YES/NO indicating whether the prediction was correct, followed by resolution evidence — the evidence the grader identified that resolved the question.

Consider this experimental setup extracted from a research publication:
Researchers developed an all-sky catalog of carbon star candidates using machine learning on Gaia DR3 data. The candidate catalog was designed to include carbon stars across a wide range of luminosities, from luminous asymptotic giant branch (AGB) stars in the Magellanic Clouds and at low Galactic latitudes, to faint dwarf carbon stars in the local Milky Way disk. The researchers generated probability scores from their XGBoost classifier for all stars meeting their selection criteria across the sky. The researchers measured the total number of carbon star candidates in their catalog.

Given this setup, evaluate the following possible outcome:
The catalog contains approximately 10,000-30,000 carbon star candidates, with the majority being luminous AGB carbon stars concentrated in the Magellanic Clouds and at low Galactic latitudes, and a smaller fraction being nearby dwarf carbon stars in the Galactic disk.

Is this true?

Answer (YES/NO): NO